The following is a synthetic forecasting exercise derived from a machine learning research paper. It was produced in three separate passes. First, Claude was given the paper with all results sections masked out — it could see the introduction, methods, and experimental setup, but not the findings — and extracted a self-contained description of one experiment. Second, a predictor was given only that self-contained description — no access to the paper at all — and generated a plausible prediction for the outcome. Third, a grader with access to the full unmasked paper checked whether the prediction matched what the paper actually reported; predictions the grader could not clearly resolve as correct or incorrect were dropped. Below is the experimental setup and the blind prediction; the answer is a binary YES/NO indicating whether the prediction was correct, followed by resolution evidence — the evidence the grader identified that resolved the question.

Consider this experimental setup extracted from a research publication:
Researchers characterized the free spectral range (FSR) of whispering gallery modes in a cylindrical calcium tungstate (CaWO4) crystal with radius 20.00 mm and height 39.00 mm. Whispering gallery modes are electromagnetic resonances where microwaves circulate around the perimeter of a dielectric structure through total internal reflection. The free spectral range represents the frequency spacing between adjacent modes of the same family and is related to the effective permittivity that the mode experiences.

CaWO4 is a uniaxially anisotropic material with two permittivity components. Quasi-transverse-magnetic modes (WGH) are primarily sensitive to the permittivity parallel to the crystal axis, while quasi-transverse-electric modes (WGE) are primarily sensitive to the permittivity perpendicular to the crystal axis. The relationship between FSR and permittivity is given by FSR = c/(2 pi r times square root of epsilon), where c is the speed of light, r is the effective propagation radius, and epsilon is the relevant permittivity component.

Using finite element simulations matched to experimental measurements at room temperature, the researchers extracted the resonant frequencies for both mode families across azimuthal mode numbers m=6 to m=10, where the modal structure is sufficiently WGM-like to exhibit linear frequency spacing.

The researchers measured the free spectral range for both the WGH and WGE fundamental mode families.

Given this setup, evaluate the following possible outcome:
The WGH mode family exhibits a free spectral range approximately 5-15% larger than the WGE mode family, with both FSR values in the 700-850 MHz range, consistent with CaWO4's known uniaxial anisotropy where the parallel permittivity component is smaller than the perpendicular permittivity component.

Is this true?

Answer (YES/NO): NO